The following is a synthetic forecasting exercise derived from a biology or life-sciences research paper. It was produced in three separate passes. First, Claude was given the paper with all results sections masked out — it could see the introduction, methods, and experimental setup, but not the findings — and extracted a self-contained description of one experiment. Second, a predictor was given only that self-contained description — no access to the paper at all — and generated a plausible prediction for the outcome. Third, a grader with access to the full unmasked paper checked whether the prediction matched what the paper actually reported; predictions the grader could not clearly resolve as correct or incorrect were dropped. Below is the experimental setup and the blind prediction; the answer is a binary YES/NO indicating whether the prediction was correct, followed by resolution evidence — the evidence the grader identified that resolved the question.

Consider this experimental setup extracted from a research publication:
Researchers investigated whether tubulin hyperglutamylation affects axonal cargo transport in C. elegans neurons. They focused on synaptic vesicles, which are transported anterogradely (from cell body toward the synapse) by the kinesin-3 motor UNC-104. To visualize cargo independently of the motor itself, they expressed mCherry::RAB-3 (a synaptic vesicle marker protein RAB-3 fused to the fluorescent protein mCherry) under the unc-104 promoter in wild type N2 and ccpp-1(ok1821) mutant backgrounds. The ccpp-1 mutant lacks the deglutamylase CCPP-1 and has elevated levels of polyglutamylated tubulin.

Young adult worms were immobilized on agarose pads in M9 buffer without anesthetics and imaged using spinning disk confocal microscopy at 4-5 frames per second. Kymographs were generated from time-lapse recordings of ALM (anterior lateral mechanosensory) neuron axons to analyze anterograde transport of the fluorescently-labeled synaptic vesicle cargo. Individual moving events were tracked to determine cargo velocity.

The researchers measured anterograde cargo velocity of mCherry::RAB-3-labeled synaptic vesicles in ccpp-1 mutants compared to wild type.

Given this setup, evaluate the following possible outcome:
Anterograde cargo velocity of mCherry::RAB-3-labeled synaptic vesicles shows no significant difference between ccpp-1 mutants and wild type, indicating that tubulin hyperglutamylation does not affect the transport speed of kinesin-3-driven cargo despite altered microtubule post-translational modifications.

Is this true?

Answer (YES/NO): NO